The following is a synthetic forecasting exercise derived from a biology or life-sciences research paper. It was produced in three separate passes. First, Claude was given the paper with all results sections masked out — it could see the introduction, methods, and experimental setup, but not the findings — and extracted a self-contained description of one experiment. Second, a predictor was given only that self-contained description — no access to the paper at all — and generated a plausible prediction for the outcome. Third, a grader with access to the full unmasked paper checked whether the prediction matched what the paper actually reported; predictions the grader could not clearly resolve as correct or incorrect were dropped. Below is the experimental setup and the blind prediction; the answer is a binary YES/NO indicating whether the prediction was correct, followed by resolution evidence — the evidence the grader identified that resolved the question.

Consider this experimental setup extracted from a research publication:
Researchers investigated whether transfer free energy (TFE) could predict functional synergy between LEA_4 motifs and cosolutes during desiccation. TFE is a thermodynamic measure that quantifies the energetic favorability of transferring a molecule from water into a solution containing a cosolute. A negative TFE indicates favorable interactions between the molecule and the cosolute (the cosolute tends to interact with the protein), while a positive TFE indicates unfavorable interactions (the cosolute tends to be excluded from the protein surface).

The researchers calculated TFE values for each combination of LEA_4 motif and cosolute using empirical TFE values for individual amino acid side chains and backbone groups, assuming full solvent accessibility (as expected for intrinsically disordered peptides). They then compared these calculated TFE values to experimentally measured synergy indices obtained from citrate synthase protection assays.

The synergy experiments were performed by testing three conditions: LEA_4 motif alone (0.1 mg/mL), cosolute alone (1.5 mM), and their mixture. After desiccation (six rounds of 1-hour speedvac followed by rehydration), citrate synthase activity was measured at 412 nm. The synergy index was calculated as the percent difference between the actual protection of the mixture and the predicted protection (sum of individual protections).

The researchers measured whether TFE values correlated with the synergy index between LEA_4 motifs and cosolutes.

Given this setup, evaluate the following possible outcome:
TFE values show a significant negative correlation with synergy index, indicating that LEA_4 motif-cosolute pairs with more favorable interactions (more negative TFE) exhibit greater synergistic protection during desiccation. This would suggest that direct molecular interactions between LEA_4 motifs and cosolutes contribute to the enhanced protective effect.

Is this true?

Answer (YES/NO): NO